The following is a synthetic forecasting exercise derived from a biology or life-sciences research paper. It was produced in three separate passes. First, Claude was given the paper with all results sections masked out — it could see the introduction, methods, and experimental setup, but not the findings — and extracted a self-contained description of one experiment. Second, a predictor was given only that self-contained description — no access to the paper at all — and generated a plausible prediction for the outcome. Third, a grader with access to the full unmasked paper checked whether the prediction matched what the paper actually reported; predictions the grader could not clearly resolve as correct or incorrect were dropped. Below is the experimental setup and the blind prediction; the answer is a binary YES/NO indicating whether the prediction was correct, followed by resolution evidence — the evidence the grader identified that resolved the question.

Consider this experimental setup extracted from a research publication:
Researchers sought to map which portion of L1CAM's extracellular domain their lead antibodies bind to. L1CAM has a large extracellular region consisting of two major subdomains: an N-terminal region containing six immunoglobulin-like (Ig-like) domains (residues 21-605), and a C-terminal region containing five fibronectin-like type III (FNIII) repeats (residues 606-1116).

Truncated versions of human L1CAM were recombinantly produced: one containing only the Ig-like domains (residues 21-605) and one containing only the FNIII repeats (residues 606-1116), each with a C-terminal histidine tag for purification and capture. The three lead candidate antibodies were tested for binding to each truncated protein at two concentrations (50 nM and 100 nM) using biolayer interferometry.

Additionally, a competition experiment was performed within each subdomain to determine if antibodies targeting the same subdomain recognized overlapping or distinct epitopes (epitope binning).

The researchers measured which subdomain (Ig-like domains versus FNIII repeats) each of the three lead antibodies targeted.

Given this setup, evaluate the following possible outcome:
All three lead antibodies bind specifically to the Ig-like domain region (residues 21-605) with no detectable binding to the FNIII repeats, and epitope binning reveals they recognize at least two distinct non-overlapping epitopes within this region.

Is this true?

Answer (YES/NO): NO